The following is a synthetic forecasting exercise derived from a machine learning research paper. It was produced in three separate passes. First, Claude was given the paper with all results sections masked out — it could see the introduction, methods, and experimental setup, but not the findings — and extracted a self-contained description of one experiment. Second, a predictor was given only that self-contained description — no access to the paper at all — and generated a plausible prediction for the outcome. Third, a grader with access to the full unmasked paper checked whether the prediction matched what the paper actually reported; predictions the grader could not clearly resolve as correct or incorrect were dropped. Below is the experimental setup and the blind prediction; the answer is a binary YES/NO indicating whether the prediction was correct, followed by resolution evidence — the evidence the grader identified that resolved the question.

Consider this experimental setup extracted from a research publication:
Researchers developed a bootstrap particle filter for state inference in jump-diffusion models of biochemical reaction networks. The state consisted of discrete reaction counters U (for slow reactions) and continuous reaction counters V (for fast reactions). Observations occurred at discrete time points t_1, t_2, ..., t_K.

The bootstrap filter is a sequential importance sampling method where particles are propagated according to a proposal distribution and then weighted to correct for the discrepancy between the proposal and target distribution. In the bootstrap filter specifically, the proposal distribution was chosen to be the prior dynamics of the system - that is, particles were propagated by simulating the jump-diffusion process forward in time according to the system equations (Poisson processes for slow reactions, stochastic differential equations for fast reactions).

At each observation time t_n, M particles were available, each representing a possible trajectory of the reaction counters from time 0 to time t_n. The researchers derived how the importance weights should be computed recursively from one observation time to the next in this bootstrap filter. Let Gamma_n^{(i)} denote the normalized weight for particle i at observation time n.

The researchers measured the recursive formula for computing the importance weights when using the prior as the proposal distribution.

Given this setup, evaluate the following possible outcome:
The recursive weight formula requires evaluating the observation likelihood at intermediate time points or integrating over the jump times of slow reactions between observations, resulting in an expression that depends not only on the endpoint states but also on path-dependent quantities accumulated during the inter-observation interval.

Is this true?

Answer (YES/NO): NO